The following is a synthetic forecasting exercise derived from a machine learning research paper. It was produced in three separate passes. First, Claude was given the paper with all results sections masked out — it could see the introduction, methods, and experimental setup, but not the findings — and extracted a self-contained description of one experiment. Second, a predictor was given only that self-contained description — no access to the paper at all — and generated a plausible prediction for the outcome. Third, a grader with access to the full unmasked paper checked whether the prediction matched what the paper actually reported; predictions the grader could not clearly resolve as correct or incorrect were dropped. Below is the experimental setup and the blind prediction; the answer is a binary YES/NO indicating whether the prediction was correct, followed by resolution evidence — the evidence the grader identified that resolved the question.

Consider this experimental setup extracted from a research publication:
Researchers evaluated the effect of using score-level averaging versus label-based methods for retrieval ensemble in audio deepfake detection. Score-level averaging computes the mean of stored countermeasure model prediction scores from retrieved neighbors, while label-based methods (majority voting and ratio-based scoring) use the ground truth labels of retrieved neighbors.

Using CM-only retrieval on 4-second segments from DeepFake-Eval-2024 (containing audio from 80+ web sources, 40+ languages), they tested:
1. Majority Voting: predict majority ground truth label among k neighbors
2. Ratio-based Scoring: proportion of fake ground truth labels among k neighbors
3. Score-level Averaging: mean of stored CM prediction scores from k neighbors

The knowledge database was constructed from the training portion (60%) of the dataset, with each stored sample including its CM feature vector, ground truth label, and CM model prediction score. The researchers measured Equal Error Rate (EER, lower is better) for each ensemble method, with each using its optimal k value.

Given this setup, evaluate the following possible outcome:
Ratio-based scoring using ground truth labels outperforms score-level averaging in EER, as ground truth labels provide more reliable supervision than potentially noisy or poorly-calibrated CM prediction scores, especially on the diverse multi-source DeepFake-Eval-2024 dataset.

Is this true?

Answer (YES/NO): YES